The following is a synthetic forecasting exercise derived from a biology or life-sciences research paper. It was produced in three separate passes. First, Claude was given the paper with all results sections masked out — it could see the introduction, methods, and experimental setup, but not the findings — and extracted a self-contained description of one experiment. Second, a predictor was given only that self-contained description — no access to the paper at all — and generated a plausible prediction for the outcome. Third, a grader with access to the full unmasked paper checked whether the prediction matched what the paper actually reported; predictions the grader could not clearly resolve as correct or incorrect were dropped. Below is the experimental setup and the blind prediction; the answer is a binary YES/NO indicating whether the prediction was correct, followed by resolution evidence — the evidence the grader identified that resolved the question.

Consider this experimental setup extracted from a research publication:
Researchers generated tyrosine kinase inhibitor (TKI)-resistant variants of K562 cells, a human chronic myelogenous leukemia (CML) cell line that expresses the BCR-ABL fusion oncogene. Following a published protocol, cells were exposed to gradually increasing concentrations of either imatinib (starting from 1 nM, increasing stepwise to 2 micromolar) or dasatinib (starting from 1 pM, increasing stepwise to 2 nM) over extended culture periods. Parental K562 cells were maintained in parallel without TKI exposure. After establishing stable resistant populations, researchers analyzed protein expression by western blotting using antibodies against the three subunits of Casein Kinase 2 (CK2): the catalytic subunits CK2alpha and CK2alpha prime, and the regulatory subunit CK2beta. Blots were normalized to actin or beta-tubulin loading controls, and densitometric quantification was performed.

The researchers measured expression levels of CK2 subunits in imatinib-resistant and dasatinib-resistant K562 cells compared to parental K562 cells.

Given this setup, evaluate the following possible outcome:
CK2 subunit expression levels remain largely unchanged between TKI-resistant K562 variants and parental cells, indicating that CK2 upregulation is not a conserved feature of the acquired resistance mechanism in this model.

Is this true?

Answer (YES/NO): NO